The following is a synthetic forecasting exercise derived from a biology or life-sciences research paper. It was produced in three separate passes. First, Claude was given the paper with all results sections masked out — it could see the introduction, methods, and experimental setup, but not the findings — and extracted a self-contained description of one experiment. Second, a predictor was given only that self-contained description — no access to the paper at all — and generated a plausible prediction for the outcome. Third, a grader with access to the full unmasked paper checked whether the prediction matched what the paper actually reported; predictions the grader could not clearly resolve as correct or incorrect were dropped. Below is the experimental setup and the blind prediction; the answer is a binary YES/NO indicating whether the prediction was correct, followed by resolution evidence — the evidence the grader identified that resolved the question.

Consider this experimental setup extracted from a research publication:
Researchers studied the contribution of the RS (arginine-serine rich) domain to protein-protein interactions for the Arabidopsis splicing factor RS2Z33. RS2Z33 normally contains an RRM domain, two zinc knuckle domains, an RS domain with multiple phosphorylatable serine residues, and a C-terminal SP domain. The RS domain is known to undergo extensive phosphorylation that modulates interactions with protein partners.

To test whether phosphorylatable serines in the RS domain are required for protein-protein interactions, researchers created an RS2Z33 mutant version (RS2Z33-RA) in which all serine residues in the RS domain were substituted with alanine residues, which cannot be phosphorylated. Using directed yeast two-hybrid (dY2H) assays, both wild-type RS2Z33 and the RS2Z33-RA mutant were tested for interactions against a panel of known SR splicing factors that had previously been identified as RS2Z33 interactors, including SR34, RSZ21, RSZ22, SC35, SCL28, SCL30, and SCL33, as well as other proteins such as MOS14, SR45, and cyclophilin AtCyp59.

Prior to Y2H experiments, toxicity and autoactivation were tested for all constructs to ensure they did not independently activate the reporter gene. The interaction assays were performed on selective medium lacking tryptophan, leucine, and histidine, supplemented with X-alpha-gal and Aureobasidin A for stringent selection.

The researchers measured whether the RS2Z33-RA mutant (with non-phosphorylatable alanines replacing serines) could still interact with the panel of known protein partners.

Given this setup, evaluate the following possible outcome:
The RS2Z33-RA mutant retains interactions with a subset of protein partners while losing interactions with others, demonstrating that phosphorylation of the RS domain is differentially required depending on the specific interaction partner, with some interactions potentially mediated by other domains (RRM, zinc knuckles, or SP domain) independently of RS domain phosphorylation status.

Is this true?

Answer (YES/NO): YES